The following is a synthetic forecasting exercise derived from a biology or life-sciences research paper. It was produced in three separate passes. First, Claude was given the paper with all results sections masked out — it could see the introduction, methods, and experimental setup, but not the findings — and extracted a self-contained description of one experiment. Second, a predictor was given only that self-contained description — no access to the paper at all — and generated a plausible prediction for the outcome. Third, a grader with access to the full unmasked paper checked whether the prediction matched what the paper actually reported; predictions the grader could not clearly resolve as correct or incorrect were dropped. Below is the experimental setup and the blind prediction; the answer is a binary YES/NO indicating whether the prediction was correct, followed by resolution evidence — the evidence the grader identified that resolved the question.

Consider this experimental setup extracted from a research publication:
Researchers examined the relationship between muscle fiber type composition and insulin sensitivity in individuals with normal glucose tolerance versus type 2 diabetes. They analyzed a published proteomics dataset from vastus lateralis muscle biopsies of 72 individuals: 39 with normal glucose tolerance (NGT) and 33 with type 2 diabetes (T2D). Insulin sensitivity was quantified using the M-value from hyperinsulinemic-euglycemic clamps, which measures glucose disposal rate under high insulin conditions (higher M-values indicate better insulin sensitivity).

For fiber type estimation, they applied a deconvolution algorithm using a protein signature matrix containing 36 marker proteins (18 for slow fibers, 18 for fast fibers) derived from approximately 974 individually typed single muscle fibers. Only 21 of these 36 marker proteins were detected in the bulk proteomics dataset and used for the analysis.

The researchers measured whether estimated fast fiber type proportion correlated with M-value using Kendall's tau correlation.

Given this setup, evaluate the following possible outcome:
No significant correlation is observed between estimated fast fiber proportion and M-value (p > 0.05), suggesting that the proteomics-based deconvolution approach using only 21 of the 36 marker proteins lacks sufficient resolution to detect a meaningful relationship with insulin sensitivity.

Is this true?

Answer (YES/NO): NO